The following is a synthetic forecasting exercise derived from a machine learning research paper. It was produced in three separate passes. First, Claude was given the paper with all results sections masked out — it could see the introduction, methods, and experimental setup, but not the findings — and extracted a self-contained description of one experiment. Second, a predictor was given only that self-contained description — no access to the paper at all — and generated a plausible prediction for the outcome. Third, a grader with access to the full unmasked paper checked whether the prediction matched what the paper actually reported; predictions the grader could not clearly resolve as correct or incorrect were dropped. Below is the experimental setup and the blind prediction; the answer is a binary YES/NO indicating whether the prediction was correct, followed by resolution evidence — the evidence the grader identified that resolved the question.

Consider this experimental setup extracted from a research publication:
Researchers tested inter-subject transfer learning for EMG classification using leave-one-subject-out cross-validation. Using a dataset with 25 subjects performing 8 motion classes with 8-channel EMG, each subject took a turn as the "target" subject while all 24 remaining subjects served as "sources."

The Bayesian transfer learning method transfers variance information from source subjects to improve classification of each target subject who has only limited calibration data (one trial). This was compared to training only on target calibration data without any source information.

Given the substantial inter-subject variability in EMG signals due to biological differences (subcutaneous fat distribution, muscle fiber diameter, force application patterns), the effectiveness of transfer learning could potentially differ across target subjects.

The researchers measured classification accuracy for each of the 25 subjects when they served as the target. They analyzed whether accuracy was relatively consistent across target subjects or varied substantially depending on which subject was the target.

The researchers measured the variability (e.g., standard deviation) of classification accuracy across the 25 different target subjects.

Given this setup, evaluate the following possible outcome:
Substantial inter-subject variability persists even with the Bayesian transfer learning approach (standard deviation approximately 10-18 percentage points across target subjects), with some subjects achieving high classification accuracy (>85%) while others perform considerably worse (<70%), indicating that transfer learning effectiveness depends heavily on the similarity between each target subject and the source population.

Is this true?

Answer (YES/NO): NO